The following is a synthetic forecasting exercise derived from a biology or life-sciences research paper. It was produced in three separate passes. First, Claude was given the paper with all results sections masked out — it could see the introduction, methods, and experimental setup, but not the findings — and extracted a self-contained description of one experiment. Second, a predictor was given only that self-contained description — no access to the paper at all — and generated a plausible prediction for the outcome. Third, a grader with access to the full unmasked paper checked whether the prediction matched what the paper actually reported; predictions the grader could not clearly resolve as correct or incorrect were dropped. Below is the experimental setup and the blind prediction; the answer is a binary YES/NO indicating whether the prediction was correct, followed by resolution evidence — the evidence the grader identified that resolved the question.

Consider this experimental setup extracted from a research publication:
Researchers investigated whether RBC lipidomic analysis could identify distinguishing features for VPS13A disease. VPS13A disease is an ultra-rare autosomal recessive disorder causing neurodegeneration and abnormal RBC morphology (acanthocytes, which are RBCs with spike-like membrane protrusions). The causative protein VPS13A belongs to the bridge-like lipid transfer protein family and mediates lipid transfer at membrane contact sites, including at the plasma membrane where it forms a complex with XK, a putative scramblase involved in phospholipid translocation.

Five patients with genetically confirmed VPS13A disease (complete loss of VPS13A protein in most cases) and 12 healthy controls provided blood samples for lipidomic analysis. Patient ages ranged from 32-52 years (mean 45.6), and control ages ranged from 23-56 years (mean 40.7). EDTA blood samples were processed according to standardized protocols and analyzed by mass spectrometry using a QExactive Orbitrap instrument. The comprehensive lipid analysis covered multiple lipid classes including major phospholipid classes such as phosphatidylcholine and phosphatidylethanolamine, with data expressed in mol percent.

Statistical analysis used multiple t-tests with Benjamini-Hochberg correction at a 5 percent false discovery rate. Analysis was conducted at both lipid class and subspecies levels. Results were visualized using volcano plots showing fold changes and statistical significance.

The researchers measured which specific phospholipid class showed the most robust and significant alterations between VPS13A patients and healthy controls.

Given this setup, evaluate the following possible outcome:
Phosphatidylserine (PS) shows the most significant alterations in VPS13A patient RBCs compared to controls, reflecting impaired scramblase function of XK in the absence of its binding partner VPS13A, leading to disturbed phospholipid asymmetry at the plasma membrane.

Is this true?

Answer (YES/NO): NO